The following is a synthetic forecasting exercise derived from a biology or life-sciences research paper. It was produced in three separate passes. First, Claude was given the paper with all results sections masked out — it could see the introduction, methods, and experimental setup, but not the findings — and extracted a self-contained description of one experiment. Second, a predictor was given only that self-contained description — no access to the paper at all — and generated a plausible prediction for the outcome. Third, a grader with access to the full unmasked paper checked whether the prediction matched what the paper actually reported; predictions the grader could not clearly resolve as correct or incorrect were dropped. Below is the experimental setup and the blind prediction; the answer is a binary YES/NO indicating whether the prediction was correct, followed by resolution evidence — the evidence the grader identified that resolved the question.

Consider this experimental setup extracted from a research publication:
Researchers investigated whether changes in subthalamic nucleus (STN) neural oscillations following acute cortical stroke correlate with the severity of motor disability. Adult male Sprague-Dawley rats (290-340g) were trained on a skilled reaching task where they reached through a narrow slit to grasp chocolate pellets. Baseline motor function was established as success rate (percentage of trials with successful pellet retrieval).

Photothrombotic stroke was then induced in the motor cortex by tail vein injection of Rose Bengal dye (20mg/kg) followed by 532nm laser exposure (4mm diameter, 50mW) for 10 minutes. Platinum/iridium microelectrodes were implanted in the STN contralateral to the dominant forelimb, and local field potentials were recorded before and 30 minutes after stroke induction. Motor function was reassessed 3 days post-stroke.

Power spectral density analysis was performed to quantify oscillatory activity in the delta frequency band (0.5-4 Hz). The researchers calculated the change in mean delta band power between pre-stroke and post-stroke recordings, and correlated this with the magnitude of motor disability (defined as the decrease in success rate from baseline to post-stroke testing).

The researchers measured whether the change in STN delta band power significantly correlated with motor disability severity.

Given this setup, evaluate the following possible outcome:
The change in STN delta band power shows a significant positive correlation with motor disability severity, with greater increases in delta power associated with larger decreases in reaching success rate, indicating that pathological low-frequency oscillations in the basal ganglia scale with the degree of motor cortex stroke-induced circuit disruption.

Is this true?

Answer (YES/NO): NO